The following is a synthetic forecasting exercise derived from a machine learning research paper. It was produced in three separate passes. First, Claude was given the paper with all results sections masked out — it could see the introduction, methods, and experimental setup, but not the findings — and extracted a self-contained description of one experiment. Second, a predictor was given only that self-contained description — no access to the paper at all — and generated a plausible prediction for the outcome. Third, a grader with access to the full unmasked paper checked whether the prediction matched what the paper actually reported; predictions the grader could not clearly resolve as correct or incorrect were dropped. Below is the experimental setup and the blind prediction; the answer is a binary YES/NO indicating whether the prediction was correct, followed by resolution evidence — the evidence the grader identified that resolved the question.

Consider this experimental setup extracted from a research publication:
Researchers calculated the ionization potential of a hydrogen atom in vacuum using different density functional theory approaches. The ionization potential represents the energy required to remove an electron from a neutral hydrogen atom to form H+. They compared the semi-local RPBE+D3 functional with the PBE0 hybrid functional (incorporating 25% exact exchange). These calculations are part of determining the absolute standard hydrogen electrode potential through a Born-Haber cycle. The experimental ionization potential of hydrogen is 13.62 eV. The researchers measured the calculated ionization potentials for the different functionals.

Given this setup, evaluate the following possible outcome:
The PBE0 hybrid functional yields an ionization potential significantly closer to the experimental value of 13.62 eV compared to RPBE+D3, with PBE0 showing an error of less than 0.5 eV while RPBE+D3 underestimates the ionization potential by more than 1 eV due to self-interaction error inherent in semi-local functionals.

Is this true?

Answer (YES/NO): NO